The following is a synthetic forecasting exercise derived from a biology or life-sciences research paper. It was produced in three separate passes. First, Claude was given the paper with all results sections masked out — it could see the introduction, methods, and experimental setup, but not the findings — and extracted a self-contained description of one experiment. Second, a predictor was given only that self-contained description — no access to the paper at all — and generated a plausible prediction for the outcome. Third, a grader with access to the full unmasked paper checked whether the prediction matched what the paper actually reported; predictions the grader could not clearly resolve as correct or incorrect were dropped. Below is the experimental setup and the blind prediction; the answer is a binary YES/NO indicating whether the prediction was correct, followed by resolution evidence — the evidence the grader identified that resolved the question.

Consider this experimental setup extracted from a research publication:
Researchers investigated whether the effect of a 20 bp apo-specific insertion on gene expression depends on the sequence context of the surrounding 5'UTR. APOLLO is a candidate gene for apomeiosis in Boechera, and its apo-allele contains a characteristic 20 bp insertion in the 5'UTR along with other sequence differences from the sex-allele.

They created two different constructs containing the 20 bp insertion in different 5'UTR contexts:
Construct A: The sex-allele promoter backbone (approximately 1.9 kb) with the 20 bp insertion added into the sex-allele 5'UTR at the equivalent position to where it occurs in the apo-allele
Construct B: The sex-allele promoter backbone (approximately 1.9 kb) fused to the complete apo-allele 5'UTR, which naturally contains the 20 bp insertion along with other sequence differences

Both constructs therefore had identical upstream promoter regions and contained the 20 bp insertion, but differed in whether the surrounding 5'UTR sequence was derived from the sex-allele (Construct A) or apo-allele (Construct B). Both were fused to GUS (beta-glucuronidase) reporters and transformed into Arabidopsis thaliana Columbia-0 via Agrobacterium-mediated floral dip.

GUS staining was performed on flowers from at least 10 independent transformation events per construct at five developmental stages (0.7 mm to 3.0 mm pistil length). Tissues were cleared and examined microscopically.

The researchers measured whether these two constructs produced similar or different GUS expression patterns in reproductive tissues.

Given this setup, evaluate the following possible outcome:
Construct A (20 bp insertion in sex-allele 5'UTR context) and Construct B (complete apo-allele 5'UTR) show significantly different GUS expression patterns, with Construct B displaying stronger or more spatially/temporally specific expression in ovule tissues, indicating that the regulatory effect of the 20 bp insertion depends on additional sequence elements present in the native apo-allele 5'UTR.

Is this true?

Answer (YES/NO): YES